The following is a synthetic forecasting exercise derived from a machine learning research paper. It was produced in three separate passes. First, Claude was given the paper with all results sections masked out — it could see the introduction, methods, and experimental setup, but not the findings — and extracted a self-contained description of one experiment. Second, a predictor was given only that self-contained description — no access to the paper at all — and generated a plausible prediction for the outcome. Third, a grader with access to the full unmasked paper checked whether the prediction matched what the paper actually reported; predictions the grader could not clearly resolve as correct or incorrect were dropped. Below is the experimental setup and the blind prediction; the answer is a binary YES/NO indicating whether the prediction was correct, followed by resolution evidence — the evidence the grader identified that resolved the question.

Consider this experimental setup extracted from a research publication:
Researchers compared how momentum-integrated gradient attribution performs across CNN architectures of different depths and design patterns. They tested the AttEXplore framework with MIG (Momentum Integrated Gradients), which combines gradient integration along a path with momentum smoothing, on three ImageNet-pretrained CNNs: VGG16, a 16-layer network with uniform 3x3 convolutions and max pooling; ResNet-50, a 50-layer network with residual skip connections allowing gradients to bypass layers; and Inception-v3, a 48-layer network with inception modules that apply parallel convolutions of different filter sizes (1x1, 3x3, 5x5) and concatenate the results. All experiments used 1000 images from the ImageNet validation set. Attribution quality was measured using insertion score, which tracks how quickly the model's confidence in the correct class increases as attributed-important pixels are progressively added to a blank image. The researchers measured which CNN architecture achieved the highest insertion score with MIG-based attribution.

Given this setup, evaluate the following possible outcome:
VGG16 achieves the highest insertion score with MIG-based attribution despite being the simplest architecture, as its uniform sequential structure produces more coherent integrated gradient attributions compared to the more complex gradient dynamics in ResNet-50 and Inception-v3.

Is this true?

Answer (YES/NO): NO